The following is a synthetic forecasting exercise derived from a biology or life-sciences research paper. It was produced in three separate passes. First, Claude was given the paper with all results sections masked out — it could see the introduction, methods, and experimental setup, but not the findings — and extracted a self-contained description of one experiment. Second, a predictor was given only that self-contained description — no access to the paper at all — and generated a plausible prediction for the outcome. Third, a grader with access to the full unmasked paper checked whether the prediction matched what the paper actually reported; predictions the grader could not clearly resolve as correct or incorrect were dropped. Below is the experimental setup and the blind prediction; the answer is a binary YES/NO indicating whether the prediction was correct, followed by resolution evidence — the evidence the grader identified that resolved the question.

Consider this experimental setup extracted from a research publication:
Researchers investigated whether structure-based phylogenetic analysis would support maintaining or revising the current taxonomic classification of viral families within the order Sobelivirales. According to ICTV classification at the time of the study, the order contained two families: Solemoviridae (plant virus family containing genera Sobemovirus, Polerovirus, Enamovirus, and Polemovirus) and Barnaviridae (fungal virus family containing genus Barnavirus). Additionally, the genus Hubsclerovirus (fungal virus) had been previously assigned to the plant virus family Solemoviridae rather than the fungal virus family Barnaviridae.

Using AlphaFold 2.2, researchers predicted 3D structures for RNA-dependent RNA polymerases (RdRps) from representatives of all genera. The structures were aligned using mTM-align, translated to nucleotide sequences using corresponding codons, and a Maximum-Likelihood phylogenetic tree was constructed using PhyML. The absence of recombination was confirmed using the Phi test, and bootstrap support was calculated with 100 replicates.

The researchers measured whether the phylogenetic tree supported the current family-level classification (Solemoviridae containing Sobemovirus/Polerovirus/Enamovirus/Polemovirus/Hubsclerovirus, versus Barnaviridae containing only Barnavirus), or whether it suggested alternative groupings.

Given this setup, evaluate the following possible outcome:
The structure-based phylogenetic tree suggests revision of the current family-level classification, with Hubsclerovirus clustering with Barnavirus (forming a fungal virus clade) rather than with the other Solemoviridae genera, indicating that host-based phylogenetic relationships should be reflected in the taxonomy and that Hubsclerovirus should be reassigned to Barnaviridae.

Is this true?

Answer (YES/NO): NO